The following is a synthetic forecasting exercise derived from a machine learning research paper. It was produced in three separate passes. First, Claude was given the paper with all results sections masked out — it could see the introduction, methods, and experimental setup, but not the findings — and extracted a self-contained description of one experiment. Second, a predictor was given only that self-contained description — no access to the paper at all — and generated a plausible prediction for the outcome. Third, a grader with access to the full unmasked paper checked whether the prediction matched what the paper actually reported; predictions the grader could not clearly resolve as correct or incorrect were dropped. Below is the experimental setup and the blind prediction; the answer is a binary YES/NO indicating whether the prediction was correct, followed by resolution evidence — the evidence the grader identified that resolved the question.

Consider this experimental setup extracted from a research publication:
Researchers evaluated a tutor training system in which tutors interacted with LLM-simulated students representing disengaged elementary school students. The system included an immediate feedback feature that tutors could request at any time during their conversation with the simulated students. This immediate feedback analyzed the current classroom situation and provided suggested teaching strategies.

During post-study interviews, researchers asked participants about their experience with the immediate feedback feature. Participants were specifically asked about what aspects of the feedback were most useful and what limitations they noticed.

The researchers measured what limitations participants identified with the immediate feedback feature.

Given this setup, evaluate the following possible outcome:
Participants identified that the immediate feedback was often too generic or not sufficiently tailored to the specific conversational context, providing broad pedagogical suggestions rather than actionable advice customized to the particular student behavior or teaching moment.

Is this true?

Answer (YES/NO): NO